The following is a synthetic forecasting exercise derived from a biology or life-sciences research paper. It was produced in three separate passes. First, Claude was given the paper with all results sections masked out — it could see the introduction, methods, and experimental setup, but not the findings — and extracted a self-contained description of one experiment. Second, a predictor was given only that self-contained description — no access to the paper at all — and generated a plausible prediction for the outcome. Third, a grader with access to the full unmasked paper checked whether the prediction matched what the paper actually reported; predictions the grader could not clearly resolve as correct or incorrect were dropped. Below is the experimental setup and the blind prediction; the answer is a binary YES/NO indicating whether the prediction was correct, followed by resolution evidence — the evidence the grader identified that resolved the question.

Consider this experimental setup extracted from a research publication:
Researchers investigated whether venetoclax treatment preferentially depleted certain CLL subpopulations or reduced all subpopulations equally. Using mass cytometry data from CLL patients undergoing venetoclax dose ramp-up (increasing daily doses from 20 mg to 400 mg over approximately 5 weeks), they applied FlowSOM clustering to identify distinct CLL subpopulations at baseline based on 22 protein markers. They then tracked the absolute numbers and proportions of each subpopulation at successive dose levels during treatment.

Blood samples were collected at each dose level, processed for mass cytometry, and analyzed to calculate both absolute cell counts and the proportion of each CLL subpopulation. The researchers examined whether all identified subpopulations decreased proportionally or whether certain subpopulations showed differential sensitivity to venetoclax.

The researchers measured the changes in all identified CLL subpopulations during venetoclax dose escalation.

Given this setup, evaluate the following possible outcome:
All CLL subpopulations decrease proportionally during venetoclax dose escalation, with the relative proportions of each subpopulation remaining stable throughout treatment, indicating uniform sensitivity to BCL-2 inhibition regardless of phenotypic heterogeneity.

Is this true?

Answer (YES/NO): YES